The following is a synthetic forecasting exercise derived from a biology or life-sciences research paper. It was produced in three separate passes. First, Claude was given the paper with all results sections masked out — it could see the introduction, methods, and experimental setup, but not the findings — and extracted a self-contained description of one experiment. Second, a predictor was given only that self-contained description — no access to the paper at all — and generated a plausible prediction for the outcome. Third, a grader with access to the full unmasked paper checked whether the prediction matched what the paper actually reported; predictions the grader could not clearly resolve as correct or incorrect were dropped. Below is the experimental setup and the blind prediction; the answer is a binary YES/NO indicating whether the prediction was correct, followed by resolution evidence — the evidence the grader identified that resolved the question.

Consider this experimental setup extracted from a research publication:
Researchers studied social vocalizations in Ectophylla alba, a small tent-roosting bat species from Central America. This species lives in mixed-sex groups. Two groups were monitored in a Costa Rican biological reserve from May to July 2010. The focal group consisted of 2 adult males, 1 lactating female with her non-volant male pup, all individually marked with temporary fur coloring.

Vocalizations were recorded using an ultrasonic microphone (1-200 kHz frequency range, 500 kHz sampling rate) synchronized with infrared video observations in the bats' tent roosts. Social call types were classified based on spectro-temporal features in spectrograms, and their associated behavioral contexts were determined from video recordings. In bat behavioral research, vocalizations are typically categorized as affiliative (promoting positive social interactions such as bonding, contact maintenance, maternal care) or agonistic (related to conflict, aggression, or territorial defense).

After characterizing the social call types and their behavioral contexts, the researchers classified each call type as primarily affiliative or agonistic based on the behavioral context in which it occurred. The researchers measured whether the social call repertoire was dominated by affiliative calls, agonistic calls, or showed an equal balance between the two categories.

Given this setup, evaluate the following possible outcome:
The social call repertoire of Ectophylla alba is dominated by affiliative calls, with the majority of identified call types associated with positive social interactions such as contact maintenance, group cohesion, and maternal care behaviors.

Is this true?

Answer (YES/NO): YES